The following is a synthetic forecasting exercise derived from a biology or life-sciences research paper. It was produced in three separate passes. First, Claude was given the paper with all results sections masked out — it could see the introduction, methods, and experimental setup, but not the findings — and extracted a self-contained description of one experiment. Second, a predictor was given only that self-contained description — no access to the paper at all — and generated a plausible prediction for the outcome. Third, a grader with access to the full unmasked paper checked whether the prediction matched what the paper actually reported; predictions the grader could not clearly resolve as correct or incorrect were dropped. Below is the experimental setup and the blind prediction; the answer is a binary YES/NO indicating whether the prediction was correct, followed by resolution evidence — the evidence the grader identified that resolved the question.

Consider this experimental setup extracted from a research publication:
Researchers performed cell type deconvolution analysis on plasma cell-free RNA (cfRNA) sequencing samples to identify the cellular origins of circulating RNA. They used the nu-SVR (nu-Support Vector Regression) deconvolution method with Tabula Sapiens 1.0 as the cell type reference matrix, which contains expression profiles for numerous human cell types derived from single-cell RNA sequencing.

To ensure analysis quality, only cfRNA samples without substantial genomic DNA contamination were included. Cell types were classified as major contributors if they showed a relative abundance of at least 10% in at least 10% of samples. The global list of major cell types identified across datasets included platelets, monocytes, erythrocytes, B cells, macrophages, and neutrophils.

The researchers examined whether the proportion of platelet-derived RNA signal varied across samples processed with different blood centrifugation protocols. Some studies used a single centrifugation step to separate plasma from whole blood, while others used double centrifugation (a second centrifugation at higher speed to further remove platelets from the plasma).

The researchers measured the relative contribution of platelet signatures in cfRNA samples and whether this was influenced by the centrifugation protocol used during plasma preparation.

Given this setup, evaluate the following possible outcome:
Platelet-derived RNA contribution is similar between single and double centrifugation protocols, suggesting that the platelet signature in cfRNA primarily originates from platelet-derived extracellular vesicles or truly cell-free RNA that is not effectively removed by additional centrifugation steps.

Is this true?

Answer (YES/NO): NO